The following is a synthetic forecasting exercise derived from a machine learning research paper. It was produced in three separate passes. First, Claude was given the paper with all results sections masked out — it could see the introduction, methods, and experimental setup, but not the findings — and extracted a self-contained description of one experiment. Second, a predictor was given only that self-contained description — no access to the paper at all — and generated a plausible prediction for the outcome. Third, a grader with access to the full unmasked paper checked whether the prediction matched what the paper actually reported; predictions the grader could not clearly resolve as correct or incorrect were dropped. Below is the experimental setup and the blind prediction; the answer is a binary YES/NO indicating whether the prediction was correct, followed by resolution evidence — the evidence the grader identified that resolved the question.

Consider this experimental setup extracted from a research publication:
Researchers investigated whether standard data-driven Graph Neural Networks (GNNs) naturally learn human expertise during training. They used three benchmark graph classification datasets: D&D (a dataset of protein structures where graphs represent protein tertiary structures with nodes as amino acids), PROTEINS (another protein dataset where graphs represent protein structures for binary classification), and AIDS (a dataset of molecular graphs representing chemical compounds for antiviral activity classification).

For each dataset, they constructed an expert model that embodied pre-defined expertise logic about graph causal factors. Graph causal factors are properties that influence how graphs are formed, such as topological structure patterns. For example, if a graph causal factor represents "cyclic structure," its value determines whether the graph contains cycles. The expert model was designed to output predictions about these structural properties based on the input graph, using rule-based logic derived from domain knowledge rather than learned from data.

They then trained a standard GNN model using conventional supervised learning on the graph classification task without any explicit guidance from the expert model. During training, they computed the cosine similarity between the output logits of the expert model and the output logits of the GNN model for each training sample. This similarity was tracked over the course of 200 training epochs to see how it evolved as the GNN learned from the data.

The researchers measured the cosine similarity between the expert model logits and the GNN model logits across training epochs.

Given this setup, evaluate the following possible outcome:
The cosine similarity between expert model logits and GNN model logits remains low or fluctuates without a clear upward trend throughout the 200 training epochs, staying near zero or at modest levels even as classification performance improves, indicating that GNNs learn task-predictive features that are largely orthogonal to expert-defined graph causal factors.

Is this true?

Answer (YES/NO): NO